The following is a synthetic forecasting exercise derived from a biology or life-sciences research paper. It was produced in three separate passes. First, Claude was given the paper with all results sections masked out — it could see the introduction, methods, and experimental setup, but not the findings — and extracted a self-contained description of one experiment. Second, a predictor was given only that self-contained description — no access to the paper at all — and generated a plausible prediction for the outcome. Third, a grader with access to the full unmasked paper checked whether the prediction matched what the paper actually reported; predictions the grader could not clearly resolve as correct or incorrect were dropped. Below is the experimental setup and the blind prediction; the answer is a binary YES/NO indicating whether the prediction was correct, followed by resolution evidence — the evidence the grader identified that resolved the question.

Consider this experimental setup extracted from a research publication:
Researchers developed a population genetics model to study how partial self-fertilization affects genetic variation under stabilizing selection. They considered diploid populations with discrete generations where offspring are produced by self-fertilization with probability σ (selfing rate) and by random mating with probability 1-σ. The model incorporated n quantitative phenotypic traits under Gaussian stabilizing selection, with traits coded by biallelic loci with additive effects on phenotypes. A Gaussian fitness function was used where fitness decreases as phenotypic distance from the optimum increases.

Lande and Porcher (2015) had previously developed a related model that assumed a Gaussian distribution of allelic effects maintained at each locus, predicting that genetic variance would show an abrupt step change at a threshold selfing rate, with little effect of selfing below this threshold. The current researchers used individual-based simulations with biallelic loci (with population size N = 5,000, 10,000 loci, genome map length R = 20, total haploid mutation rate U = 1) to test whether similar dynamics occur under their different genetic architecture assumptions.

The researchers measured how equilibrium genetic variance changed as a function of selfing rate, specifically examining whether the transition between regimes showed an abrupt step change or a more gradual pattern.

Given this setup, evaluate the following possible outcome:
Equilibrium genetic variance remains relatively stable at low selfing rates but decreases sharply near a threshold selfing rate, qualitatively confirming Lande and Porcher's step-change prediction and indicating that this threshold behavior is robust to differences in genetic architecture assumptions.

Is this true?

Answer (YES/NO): NO